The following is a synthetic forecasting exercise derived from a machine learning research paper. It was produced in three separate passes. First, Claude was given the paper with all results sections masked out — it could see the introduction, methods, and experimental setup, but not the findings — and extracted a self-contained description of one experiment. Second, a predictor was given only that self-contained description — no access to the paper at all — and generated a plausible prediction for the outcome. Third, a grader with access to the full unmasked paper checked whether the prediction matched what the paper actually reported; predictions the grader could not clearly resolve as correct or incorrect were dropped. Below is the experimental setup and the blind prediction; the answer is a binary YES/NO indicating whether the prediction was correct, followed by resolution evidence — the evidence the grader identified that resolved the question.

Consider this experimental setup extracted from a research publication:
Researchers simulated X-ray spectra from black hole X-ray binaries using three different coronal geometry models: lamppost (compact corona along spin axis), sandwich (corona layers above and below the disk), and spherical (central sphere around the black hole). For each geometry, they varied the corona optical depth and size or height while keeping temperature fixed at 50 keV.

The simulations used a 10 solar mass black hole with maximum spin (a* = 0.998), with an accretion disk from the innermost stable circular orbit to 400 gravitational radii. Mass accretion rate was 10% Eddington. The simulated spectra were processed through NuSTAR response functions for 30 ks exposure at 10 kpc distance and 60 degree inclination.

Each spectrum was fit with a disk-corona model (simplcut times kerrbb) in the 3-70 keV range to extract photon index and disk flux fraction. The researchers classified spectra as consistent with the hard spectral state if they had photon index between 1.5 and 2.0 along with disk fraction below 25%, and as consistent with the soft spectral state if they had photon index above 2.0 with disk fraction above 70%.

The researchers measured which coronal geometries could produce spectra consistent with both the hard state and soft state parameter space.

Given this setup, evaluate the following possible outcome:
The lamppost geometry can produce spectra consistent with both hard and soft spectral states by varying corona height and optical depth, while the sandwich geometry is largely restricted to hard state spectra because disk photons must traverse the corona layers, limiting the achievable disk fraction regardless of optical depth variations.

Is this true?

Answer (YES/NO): NO